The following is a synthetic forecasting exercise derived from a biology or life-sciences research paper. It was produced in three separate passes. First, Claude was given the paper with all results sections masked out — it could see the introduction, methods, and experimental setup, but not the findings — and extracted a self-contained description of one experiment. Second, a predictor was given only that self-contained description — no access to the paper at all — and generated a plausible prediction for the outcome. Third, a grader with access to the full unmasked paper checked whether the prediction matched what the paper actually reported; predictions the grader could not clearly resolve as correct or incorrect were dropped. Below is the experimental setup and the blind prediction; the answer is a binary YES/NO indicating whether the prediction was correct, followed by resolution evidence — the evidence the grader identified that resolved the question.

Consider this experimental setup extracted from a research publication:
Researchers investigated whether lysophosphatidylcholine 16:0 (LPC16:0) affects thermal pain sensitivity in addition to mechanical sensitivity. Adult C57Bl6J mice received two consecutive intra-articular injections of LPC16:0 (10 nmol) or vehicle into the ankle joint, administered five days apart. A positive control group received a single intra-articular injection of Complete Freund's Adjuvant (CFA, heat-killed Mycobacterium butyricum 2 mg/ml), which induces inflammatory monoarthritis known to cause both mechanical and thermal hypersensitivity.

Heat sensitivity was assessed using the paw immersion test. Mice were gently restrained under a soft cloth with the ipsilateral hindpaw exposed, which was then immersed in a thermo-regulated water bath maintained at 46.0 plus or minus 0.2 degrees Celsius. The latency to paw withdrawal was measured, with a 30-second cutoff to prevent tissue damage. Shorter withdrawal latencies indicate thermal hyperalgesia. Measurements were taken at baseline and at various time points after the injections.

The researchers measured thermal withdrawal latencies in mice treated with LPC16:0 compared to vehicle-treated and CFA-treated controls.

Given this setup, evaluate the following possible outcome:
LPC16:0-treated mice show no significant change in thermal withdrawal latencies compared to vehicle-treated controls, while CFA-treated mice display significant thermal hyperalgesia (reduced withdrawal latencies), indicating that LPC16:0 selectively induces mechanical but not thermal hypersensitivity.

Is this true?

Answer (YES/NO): NO